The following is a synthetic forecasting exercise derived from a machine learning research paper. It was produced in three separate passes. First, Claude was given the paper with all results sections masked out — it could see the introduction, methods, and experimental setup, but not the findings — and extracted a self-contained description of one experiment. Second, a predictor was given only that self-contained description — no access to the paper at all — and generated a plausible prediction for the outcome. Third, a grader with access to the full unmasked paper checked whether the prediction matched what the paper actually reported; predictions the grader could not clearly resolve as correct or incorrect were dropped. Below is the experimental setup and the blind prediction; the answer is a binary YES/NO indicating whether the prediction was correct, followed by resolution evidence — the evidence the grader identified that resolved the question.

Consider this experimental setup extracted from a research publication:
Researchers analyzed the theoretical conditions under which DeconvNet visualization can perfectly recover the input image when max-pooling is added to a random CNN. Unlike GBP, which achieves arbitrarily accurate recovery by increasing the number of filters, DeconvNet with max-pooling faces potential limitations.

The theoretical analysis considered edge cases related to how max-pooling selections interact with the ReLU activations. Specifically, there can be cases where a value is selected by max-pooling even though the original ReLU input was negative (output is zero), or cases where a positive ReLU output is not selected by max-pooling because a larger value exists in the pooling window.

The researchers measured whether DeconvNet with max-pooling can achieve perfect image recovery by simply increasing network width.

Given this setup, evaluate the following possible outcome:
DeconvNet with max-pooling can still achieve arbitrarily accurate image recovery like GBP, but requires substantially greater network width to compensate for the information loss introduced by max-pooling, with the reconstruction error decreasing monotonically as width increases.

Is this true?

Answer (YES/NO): NO